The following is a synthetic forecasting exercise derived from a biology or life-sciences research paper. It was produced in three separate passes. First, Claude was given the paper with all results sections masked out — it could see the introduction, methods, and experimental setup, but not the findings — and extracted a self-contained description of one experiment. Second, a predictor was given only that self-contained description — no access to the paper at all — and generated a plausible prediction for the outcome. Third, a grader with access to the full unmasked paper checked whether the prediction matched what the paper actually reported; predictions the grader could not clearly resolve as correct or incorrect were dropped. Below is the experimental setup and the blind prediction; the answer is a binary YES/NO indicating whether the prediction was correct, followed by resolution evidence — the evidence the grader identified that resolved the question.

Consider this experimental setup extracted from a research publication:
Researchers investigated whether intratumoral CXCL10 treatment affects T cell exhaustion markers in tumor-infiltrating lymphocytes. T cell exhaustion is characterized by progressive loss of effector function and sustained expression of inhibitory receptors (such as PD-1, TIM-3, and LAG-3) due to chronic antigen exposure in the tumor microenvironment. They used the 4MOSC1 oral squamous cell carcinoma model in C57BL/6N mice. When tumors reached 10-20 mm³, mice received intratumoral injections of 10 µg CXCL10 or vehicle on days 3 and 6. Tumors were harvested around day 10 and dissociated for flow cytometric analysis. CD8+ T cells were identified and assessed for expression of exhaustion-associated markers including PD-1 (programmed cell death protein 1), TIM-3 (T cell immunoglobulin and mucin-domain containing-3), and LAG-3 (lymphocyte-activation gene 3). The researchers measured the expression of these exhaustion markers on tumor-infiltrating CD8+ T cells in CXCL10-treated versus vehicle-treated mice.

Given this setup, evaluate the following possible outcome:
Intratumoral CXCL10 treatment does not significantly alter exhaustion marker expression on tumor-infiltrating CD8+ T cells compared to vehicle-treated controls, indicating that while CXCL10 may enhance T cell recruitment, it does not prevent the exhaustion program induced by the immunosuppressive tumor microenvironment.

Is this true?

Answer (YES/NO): NO